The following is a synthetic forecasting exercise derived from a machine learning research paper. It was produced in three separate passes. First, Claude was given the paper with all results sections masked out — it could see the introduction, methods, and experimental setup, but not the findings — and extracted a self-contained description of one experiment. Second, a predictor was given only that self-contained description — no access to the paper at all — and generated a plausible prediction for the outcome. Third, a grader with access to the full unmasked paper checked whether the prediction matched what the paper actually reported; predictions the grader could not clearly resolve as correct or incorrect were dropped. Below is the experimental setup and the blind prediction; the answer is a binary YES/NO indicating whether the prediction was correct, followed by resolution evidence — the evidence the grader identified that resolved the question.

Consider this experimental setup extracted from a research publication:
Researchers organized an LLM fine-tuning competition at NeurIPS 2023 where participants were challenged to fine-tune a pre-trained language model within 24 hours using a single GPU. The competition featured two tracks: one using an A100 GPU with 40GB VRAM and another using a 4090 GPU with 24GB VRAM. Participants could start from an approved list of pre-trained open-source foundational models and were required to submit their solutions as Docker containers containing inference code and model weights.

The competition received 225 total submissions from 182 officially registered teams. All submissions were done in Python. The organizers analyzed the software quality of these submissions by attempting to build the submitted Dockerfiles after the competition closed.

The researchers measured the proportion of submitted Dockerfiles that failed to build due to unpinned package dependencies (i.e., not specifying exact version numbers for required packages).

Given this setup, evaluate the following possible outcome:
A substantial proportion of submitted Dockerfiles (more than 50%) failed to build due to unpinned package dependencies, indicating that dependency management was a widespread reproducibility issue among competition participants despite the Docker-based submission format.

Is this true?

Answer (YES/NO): YES